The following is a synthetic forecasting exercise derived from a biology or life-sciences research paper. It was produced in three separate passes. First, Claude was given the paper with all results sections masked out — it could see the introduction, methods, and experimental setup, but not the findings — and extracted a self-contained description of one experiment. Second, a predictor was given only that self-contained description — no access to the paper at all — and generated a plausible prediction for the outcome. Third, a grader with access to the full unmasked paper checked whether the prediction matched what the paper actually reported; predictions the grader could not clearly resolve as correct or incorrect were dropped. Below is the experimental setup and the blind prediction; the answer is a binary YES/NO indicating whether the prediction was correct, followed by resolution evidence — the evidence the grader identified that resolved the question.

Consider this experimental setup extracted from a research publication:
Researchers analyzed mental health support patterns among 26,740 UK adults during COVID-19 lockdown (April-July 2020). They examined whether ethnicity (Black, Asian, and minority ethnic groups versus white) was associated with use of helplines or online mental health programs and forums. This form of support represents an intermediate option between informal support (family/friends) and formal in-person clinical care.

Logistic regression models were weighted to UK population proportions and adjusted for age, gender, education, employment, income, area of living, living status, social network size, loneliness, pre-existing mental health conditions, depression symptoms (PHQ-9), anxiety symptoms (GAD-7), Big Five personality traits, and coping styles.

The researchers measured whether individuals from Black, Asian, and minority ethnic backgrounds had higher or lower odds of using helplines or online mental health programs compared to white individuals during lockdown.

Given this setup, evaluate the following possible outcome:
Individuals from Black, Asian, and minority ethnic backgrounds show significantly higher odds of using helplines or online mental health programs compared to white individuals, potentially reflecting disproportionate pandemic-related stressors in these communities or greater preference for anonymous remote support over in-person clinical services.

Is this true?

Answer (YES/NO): YES